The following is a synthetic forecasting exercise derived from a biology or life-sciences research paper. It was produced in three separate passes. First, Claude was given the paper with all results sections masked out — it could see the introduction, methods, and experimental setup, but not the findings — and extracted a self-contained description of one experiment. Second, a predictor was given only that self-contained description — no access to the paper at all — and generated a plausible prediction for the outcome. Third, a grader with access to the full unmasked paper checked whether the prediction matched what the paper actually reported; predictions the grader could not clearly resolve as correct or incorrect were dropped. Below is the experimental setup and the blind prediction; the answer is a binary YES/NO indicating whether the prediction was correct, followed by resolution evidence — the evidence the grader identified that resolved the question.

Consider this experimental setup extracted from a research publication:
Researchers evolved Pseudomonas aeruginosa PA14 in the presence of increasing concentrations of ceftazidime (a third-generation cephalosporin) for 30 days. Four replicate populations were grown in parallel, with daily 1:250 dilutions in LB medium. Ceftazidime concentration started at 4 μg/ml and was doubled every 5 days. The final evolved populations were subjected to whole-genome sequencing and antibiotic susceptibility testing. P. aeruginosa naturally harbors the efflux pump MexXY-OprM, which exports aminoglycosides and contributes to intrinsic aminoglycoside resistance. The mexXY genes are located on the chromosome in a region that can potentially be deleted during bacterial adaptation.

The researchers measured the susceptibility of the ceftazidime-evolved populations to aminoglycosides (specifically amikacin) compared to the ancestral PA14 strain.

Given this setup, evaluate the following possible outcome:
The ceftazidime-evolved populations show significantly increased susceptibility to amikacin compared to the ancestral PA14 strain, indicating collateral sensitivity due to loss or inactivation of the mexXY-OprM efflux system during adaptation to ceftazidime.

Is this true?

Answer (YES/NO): YES